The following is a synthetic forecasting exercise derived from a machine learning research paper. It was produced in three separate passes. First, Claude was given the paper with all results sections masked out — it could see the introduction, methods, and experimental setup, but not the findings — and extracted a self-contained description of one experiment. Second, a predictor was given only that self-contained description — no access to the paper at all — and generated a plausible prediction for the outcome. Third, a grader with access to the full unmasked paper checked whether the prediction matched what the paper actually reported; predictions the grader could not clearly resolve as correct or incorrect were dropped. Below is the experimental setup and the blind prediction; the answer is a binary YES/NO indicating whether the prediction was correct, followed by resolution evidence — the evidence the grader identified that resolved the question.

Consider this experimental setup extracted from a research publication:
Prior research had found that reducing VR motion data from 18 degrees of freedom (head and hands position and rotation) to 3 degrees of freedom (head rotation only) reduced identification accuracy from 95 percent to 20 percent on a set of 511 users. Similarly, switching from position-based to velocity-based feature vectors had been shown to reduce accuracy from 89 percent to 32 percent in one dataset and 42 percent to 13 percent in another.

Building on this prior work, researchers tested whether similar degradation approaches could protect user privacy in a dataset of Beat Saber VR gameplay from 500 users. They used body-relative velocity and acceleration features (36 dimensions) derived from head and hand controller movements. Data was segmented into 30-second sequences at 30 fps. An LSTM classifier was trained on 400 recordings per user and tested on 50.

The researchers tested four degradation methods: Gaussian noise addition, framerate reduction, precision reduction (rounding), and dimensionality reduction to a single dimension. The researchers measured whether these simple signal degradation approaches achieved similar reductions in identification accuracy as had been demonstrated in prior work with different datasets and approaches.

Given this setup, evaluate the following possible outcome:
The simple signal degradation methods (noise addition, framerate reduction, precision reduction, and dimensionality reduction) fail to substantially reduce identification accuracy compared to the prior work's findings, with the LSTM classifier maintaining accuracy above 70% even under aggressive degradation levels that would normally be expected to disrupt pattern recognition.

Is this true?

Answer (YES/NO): YES